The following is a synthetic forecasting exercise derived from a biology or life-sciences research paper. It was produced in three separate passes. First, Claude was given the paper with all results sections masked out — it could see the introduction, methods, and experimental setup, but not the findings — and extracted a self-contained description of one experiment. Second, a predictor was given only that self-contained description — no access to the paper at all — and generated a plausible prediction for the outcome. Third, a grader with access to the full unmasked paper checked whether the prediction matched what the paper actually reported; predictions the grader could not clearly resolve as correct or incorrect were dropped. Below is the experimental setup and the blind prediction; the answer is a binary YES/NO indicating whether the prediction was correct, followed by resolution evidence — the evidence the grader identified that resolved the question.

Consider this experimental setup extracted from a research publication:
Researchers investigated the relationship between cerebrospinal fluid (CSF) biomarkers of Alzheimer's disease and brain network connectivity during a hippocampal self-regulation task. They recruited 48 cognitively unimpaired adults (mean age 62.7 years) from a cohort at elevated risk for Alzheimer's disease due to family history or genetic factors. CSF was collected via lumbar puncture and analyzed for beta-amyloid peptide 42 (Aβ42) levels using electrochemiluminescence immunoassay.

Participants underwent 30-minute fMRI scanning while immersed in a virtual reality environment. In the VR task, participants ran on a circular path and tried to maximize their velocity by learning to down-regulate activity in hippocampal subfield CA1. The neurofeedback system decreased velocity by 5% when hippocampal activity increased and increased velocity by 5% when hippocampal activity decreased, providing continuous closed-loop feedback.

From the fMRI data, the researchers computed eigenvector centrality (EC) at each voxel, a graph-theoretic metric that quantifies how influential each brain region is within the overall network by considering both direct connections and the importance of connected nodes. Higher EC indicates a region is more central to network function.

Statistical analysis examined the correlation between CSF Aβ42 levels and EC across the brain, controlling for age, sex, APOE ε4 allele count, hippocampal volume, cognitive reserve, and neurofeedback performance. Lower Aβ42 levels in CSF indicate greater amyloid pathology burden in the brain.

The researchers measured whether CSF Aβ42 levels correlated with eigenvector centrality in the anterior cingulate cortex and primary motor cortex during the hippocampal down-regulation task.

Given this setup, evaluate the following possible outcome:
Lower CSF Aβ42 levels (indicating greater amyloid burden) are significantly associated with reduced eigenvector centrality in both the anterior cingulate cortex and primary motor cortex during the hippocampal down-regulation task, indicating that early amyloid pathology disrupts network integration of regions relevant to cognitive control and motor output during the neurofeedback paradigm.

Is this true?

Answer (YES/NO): YES